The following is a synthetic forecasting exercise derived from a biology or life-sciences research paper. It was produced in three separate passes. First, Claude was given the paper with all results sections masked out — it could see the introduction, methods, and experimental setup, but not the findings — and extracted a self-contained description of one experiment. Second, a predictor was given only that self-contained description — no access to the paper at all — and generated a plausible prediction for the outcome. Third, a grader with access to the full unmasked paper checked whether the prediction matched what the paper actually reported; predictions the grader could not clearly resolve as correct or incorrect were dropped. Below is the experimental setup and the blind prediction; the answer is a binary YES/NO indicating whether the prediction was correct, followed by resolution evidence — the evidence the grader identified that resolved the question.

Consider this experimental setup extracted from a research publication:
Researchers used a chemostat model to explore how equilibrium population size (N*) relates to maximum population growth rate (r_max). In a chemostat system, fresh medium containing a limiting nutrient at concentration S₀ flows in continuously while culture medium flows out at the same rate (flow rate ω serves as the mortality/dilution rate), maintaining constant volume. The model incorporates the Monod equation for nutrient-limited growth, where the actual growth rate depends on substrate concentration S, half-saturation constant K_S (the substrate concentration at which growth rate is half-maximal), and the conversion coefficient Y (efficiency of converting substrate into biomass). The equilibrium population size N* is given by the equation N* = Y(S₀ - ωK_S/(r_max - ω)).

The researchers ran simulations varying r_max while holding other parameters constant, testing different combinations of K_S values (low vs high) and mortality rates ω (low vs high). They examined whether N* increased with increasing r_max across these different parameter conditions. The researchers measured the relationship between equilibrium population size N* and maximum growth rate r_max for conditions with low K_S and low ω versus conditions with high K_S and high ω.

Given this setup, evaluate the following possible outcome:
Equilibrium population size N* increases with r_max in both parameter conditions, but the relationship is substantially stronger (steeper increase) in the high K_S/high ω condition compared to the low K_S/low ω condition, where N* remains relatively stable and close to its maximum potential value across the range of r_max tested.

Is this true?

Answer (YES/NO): NO